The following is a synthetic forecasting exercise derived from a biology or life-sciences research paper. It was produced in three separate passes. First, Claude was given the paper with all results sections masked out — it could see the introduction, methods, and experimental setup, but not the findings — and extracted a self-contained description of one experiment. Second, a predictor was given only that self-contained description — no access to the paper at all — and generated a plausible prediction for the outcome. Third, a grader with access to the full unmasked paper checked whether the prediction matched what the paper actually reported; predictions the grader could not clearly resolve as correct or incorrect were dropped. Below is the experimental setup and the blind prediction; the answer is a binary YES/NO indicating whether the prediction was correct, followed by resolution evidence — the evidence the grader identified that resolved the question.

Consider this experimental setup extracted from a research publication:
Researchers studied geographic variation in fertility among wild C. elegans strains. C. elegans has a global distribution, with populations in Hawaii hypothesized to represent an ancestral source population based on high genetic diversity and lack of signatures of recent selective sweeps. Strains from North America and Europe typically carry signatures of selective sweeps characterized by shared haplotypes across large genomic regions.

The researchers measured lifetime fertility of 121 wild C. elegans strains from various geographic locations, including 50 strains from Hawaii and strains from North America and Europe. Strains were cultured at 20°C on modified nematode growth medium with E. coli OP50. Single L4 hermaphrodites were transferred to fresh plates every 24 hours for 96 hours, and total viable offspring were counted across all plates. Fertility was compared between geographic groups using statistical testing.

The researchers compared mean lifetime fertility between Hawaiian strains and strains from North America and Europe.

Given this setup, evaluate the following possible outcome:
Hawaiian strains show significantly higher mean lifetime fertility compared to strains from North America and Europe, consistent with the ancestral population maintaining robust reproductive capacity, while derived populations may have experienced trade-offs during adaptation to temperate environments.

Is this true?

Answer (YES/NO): NO